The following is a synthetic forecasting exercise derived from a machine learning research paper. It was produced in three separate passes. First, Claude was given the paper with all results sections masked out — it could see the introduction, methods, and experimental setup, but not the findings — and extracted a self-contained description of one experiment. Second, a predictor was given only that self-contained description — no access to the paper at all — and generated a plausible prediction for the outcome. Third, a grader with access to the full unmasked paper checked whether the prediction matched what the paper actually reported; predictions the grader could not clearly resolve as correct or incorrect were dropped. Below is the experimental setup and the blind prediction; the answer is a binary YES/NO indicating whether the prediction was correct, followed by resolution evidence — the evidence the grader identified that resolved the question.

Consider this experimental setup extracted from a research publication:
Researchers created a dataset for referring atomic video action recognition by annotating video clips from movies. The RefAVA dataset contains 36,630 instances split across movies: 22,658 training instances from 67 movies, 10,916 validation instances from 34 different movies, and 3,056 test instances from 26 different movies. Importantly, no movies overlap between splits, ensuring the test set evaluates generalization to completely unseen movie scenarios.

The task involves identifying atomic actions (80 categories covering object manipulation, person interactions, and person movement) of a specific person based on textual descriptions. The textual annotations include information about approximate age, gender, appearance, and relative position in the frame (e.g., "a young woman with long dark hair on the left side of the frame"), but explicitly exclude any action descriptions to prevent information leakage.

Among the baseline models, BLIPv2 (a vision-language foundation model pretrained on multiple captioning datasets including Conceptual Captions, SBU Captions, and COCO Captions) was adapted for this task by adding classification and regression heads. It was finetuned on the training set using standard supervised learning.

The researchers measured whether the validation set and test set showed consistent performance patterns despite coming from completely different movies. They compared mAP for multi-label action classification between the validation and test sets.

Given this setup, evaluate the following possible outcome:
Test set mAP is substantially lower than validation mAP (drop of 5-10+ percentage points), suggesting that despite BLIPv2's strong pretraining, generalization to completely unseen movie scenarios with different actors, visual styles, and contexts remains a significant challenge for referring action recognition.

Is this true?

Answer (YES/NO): NO